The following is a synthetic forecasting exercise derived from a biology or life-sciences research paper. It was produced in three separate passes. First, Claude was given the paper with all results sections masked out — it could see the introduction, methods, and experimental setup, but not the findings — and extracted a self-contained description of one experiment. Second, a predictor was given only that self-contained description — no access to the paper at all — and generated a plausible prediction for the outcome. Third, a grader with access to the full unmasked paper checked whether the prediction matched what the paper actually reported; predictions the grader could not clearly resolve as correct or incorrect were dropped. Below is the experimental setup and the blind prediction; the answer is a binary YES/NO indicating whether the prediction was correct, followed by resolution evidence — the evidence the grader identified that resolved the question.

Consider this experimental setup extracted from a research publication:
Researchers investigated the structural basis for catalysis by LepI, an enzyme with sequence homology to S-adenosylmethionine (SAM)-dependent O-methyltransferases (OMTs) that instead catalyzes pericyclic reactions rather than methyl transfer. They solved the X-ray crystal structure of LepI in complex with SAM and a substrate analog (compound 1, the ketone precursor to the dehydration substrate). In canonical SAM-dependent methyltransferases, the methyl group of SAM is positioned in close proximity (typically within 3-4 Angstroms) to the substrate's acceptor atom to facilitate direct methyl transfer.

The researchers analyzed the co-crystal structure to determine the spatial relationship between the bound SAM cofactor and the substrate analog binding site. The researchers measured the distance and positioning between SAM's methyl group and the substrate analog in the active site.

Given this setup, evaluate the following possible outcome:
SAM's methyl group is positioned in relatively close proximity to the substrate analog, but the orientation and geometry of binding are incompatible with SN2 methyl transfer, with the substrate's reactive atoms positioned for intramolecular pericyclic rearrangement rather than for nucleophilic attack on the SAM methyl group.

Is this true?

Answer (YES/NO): NO